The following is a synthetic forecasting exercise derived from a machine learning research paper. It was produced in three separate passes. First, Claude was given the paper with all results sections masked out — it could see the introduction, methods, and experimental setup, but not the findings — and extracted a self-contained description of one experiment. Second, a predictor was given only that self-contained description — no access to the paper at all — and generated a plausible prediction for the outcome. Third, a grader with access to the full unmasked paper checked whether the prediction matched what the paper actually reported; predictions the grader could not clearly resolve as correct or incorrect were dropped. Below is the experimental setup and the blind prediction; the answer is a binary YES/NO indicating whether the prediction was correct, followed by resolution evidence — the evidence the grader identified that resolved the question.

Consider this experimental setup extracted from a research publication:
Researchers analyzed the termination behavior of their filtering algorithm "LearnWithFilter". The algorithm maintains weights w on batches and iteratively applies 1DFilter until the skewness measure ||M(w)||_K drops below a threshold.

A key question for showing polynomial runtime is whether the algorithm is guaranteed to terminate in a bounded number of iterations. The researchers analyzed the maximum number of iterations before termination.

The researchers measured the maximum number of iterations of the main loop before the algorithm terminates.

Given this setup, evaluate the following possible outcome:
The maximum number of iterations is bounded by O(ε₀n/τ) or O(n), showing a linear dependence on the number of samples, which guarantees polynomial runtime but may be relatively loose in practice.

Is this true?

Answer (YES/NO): NO